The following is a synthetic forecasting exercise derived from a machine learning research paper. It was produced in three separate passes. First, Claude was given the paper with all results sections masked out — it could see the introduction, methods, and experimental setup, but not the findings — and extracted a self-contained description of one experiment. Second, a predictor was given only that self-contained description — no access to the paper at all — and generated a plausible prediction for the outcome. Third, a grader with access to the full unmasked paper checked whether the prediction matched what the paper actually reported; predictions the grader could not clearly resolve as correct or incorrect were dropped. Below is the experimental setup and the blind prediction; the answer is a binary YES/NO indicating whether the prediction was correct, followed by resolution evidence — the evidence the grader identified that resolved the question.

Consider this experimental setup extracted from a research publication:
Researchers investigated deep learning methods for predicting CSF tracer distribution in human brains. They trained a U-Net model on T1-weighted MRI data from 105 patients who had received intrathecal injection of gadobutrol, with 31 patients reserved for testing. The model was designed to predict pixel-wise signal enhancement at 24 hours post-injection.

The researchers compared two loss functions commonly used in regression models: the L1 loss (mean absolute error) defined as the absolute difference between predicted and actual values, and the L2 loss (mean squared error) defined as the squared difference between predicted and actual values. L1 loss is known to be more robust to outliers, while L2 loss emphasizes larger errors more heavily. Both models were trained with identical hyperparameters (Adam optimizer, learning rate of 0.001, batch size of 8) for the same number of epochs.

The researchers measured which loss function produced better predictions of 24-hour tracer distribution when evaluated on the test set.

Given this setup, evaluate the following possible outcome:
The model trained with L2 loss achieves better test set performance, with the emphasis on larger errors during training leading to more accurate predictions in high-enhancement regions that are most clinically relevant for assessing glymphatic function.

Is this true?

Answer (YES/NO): NO